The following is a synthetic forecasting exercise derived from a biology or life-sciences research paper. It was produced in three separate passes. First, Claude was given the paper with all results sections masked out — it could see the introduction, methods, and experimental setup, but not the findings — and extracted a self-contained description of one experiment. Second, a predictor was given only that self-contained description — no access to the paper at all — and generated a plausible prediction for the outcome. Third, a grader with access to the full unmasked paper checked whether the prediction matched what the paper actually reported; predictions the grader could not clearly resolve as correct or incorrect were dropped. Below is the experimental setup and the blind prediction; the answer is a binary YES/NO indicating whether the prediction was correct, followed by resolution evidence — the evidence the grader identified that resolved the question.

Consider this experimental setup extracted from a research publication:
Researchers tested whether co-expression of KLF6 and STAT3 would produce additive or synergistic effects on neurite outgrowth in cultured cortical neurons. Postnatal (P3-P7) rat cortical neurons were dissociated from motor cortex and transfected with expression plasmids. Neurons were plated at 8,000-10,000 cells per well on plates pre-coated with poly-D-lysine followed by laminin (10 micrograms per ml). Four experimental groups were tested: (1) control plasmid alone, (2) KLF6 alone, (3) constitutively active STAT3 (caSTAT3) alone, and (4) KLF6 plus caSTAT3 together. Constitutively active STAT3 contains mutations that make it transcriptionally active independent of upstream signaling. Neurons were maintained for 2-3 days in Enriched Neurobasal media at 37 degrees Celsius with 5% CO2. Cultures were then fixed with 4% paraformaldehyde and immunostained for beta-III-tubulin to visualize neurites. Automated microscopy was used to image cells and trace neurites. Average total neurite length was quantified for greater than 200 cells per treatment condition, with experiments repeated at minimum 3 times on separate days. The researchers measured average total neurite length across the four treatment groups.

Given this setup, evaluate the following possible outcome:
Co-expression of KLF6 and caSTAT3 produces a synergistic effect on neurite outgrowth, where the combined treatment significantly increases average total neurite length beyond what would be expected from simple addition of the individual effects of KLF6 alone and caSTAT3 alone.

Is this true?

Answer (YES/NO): YES